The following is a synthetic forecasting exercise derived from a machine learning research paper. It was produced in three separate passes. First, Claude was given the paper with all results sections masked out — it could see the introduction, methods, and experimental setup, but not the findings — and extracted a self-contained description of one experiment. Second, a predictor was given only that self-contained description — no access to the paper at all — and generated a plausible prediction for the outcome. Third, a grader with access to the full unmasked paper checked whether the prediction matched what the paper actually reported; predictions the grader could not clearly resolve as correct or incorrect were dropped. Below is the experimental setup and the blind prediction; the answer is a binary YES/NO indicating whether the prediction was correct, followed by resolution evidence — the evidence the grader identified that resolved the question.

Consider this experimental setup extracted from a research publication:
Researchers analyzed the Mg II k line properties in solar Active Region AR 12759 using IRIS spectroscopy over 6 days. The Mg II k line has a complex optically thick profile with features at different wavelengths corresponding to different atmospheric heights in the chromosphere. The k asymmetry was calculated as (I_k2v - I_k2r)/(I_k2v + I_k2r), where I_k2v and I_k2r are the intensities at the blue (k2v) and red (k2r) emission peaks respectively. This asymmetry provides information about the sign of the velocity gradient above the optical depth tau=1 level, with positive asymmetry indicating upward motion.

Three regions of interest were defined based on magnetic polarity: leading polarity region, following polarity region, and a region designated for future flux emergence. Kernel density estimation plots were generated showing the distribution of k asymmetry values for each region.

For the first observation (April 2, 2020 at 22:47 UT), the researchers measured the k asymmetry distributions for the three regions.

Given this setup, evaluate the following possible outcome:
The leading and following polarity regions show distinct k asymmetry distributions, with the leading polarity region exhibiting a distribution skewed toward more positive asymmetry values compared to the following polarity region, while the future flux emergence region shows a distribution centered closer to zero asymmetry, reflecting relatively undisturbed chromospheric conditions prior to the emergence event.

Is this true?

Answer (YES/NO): NO